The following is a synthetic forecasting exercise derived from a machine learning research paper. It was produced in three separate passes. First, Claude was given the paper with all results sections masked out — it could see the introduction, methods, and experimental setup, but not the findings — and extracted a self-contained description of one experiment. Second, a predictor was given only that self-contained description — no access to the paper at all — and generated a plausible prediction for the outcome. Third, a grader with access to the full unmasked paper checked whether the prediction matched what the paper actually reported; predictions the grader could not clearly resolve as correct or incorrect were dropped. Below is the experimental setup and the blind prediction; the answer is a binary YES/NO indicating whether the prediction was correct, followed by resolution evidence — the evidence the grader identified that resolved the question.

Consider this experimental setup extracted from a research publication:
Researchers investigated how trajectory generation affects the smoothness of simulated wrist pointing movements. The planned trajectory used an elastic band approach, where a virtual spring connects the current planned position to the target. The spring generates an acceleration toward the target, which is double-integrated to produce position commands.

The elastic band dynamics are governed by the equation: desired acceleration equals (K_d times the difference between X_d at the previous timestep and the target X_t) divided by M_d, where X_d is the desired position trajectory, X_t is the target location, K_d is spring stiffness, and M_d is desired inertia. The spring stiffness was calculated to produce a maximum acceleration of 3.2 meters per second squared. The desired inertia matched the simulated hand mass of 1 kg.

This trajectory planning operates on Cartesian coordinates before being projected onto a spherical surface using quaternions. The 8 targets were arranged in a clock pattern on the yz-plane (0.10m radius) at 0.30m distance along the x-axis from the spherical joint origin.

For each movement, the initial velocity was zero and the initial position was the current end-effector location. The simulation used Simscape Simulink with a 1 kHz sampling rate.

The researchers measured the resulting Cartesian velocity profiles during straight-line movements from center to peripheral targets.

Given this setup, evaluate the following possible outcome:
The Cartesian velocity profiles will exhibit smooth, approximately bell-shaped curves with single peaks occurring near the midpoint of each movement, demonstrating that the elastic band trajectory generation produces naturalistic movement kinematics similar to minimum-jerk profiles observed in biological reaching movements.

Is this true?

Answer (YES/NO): YES